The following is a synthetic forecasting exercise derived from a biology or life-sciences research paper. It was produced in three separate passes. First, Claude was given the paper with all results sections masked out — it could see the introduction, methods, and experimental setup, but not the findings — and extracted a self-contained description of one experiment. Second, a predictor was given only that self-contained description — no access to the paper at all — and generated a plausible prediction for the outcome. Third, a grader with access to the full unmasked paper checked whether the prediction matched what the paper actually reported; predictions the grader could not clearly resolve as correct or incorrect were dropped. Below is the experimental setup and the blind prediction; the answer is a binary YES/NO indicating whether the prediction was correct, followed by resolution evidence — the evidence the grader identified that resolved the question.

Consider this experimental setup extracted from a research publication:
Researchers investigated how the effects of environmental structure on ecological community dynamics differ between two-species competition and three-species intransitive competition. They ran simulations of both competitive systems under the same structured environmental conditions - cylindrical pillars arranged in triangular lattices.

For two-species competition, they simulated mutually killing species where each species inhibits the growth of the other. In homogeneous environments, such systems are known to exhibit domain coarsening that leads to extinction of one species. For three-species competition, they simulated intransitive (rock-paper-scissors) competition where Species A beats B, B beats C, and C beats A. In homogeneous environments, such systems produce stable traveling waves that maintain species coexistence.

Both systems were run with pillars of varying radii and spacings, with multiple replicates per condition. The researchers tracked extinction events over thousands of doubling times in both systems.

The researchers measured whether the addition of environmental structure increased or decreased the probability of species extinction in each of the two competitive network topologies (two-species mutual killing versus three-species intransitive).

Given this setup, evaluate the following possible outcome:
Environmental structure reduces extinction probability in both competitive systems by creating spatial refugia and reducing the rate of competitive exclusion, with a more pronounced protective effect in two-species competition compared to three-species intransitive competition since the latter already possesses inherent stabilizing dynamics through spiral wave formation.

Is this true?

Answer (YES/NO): NO